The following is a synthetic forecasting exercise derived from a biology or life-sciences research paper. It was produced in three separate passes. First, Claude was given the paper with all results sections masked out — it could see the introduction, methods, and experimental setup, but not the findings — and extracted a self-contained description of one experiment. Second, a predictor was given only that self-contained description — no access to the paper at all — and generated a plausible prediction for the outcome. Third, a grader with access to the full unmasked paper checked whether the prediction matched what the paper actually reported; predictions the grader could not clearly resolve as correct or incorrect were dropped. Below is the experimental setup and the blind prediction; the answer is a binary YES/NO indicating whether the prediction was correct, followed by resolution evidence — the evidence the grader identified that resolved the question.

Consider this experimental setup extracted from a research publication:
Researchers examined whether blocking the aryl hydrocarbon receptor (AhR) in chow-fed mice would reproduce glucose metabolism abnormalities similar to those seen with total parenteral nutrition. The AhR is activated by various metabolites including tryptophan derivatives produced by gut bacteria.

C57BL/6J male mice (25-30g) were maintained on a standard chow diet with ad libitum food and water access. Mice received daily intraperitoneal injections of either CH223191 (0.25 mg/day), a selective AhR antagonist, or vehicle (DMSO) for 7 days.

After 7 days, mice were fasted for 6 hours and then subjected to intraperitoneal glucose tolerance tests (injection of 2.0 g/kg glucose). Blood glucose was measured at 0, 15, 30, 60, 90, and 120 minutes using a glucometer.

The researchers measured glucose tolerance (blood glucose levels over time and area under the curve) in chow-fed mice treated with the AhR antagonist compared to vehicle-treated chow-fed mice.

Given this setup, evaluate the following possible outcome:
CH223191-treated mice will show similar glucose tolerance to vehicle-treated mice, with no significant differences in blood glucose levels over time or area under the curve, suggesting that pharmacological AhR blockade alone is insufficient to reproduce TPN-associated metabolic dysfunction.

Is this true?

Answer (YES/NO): NO